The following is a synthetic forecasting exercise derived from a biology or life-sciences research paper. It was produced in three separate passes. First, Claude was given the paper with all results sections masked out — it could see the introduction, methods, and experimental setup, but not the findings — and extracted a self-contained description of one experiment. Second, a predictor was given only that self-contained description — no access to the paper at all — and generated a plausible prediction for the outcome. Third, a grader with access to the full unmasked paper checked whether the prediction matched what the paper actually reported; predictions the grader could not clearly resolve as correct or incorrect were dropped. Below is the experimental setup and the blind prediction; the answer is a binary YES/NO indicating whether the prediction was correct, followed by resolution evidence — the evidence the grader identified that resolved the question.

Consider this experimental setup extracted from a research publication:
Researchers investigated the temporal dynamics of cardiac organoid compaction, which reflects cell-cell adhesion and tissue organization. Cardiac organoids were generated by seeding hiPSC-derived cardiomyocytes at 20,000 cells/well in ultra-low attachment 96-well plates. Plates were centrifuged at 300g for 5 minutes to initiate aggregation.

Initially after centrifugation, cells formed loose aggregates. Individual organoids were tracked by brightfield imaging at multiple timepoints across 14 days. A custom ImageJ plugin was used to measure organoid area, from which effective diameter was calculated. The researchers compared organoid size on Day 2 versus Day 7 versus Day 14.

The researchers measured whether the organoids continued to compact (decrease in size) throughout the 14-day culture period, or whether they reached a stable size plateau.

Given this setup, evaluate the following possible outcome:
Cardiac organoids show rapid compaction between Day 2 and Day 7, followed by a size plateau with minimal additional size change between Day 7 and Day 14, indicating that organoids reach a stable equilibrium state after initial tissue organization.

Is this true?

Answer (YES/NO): YES